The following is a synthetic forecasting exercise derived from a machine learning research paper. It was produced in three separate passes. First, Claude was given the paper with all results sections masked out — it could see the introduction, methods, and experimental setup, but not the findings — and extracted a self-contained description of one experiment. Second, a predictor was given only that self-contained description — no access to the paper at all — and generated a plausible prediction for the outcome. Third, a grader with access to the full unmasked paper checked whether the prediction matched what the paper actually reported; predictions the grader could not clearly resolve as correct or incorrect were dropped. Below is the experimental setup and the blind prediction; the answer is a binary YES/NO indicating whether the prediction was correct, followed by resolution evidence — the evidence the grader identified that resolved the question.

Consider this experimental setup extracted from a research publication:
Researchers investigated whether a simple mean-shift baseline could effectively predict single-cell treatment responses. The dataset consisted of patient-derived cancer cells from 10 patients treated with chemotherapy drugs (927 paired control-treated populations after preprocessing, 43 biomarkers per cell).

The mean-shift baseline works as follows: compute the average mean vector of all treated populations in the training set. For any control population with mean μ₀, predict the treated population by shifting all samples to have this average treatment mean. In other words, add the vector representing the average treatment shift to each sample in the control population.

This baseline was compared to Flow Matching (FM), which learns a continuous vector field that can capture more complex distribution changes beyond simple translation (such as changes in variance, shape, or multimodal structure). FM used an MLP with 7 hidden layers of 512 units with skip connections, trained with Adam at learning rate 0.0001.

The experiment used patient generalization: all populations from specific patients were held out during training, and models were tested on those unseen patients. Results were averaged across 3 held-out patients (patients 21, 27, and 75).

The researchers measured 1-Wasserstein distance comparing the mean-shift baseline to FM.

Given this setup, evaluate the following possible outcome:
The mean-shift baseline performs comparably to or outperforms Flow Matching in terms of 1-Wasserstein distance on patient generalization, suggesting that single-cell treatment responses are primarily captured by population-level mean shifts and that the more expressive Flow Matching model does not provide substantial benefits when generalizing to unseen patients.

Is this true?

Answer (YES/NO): NO